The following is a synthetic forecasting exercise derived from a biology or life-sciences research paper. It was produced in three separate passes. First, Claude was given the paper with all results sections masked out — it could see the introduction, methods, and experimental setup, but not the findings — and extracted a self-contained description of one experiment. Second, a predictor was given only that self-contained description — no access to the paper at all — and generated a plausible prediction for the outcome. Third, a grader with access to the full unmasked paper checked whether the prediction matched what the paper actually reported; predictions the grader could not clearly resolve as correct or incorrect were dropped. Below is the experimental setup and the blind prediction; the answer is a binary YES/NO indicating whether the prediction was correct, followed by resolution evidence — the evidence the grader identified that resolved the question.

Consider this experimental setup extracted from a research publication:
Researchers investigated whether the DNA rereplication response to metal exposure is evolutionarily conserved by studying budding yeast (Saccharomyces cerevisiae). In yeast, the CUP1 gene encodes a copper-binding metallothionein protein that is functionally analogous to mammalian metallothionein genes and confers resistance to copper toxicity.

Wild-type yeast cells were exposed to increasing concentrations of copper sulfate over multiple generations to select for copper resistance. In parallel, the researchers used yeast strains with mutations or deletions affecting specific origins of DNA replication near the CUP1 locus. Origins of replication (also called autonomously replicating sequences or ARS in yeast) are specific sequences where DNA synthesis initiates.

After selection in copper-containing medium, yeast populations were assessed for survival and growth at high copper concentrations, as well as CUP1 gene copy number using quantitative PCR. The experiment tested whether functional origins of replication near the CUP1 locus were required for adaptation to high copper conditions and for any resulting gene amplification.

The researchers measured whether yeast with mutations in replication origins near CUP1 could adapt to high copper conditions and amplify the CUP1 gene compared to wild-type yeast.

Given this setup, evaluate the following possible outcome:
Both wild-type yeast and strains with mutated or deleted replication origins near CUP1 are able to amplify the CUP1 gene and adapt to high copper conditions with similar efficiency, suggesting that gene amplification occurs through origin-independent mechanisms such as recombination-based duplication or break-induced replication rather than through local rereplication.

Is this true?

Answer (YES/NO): NO